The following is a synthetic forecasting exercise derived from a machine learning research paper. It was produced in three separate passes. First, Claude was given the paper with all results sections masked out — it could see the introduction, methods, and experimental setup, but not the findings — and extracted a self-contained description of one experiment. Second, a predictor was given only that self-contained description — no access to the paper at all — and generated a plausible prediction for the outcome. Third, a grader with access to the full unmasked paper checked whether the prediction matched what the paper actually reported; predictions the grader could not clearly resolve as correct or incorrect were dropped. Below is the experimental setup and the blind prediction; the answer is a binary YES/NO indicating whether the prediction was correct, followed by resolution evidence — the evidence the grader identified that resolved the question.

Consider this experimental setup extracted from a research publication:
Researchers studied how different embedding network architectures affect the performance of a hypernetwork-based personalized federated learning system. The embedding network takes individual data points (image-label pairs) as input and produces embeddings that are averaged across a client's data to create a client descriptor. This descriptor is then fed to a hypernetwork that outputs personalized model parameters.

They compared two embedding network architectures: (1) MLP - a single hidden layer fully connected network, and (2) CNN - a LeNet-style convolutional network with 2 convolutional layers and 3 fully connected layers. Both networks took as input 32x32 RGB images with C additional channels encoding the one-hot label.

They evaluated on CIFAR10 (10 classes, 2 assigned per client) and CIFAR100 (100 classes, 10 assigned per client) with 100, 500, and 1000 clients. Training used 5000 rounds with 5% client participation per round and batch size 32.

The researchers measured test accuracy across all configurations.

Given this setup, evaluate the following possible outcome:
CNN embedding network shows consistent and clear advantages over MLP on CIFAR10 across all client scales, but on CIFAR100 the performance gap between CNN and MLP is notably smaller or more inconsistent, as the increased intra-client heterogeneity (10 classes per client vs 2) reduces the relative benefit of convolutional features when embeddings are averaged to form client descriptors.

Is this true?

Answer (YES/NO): NO